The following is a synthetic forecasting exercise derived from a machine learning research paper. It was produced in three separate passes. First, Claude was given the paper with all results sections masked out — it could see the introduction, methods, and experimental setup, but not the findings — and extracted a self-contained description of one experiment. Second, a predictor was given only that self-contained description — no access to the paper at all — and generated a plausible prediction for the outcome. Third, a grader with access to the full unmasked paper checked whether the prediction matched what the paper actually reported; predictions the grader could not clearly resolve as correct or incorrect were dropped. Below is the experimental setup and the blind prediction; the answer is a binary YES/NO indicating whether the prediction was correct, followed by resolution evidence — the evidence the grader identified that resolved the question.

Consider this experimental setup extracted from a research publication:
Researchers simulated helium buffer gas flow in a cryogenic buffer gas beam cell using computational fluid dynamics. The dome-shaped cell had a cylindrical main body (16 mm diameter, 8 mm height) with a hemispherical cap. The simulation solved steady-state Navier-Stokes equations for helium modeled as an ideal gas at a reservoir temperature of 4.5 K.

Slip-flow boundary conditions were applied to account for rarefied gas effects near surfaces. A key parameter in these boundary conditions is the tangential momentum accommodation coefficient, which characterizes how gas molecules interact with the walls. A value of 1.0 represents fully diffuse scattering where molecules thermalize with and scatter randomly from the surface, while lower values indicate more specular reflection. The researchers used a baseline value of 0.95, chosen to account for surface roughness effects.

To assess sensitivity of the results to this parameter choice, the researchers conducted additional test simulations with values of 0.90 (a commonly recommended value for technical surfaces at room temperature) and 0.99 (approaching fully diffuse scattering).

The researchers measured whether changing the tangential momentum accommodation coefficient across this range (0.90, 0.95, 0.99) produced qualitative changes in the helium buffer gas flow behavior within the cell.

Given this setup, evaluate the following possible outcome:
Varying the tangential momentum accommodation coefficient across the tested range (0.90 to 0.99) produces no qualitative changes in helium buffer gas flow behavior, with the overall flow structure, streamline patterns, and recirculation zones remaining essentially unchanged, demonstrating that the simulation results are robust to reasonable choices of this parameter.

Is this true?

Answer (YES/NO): YES